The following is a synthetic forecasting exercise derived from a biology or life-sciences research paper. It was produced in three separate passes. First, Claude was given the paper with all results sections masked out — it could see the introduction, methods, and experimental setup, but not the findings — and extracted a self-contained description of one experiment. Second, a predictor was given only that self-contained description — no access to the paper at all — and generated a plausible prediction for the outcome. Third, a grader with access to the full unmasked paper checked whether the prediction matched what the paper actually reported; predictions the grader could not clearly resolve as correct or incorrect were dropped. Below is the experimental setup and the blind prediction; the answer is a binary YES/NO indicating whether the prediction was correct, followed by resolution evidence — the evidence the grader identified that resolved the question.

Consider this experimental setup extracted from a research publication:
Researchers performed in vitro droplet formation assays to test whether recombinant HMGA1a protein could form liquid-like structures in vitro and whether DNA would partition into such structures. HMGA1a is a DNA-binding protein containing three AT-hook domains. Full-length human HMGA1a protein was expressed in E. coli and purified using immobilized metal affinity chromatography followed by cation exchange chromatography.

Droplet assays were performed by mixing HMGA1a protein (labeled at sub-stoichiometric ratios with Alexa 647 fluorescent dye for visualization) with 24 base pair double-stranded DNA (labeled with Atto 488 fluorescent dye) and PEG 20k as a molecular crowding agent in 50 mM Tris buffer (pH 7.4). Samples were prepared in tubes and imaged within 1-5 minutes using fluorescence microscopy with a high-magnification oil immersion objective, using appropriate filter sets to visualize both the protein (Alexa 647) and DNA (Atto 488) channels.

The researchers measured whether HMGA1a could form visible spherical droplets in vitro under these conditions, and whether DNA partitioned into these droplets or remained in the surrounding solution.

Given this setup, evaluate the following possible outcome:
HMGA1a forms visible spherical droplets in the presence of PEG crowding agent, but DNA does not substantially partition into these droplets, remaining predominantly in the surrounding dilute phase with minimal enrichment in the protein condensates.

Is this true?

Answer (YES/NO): NO